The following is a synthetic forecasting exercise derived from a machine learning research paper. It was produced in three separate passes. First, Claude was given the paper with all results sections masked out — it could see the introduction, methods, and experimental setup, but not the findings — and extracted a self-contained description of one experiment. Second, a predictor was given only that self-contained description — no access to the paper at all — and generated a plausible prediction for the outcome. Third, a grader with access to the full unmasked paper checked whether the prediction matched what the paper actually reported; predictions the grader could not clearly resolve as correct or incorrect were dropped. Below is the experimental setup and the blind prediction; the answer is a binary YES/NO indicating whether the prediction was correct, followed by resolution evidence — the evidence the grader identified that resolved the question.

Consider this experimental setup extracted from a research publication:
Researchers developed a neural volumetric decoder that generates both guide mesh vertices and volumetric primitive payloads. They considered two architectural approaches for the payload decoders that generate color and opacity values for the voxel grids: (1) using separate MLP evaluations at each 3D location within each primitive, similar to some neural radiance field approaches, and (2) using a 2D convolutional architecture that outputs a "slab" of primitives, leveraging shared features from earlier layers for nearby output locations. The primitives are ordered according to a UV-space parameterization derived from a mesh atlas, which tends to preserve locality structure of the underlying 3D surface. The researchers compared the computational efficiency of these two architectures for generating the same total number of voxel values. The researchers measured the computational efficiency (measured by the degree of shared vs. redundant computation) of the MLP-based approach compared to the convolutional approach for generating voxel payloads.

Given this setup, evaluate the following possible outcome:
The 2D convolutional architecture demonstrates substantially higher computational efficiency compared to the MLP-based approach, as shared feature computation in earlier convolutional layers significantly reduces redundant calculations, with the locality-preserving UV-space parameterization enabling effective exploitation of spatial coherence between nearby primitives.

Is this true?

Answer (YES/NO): YES